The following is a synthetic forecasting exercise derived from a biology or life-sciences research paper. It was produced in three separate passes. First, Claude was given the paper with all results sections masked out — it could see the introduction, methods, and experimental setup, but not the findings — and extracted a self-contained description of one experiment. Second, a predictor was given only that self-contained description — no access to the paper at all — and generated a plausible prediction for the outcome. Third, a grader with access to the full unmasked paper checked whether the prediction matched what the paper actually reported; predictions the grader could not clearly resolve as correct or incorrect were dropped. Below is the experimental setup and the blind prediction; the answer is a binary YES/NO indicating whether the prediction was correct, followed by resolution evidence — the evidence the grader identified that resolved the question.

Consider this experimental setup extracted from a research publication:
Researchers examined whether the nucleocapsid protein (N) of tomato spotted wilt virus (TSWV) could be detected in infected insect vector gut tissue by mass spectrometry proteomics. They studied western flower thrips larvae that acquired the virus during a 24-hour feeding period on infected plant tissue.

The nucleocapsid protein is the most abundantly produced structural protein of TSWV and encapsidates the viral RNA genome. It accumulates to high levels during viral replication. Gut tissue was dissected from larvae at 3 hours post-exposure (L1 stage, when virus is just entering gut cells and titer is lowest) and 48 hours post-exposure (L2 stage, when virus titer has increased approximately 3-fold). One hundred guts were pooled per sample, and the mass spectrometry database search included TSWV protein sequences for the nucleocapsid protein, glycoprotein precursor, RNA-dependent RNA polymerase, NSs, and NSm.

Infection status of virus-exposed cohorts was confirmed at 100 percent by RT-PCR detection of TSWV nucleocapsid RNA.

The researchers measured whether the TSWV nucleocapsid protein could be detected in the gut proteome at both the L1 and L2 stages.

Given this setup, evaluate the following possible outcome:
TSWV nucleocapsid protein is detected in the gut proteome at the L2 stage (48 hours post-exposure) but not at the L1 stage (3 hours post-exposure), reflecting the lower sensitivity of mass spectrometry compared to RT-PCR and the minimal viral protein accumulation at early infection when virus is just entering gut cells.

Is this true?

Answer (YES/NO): NO